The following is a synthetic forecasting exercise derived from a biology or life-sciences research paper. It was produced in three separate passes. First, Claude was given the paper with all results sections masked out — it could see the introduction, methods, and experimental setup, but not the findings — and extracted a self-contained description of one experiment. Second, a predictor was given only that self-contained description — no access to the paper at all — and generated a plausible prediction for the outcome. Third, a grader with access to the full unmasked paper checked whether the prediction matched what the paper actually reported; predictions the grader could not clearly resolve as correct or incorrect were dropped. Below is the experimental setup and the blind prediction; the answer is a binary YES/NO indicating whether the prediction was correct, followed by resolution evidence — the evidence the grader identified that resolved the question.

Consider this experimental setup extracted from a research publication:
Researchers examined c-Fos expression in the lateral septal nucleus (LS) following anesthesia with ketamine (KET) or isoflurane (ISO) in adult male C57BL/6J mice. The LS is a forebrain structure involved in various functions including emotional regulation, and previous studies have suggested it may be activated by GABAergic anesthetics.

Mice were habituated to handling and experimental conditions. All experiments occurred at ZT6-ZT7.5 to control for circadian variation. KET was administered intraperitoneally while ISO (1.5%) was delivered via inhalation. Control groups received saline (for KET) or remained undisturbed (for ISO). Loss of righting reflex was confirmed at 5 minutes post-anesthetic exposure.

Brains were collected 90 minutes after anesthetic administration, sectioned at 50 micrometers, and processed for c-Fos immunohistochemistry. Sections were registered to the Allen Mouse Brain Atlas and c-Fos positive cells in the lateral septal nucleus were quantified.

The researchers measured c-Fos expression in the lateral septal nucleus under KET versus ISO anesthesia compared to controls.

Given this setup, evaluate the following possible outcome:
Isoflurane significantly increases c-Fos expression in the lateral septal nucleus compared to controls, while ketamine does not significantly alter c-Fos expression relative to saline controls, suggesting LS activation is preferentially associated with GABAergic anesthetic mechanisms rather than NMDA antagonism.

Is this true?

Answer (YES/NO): YES